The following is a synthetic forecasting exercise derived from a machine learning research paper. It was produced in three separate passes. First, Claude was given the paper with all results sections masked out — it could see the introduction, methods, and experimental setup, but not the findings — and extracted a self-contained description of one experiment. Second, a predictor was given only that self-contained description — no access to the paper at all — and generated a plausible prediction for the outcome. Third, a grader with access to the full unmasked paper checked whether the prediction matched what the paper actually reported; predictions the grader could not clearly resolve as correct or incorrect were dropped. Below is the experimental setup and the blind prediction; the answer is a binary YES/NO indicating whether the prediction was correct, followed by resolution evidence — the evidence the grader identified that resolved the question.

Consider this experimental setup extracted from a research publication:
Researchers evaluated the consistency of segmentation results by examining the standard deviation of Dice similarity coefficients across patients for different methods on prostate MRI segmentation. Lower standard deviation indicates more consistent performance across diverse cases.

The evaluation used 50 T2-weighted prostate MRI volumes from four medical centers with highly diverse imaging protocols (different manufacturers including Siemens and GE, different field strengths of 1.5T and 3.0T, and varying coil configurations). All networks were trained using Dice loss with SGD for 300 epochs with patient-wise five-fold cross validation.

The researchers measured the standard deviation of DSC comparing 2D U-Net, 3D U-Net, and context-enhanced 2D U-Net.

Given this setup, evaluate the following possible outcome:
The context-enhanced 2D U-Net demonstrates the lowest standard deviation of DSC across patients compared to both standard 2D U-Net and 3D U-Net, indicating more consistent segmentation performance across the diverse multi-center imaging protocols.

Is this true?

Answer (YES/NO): YES